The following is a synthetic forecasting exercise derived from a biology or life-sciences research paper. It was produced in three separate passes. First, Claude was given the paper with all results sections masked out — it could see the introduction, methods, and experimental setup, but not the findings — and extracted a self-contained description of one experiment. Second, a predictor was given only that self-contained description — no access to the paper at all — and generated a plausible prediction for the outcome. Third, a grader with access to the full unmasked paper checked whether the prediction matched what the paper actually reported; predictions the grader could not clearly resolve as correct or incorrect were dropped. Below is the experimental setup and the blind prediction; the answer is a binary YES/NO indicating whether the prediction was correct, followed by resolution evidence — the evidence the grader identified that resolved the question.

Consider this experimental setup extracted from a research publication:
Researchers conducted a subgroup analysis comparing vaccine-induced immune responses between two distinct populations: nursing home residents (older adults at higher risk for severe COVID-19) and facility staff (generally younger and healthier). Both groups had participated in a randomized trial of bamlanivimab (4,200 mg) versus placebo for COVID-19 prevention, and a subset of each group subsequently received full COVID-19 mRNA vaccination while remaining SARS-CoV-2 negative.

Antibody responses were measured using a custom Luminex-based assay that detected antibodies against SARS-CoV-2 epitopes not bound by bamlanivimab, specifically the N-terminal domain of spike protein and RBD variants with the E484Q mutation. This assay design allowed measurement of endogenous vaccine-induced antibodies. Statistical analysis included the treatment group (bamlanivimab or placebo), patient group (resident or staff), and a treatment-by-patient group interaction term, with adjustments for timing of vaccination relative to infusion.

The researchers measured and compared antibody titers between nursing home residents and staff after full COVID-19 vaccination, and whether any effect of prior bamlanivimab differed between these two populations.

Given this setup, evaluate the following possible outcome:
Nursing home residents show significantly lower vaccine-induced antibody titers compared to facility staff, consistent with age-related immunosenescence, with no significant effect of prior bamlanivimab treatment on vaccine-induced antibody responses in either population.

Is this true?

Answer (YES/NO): NO